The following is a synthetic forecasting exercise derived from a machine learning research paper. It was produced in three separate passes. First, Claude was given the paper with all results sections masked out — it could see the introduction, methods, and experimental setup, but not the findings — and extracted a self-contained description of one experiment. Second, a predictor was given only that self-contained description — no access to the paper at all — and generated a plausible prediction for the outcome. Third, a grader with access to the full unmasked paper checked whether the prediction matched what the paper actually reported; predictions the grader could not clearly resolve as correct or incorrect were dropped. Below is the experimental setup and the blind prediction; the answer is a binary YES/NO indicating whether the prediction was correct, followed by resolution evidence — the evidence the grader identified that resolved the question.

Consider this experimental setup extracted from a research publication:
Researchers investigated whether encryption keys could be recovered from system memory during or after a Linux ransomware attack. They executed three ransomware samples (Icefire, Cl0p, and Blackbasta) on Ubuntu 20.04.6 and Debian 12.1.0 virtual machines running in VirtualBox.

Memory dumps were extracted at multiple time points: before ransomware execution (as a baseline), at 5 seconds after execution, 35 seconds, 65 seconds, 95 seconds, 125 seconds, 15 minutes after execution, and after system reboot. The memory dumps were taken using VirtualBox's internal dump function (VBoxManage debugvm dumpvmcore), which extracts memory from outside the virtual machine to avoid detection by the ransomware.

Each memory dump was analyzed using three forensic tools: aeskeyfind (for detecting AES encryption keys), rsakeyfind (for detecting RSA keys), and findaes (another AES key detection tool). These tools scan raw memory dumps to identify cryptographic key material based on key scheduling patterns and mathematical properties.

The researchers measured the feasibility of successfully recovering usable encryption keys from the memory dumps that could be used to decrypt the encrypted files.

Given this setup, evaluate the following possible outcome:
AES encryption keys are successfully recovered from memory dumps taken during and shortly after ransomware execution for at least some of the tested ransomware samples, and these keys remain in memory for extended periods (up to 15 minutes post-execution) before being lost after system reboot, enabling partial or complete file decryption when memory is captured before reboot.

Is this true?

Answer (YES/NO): NO